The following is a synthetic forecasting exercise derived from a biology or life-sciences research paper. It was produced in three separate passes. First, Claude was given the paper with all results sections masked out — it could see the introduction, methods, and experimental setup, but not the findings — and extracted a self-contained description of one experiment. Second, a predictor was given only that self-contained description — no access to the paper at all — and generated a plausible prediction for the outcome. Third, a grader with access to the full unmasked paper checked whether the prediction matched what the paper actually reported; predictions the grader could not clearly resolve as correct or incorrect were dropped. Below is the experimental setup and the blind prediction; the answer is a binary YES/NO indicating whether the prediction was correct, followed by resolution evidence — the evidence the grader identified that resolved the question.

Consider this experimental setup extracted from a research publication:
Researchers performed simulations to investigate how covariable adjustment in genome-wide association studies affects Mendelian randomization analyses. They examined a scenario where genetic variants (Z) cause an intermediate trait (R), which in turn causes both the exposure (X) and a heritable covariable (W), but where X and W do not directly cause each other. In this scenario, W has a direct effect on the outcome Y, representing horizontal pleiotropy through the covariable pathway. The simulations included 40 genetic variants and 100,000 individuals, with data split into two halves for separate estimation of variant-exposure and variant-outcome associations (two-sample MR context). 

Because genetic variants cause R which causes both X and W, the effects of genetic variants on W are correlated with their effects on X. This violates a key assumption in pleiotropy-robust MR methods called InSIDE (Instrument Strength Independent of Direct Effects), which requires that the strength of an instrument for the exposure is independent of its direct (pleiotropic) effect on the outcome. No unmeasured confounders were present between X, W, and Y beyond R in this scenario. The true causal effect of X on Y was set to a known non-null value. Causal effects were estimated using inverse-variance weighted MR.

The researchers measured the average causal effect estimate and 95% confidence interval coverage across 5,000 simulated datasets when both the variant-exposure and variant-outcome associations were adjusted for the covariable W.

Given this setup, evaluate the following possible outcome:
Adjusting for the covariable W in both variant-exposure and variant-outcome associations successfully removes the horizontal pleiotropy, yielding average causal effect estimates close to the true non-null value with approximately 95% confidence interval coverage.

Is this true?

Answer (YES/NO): YES